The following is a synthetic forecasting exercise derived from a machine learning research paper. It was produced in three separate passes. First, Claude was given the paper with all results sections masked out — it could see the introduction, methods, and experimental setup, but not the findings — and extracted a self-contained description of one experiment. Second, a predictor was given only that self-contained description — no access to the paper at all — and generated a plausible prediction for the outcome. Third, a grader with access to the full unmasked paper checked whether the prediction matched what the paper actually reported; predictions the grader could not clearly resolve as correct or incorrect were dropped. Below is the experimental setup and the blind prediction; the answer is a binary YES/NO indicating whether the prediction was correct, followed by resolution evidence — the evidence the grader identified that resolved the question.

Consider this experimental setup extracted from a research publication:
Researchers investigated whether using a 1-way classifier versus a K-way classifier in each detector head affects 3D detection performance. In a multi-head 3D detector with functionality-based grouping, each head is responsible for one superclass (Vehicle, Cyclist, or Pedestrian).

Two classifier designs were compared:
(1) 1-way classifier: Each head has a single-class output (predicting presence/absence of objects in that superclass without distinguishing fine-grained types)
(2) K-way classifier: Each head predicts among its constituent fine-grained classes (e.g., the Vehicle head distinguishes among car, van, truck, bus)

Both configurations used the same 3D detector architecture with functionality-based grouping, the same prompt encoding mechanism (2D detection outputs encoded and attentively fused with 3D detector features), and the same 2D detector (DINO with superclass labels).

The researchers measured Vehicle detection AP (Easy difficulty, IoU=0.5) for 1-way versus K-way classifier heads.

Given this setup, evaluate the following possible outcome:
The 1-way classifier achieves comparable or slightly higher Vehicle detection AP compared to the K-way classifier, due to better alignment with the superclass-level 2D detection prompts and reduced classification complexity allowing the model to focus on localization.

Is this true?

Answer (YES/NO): YES